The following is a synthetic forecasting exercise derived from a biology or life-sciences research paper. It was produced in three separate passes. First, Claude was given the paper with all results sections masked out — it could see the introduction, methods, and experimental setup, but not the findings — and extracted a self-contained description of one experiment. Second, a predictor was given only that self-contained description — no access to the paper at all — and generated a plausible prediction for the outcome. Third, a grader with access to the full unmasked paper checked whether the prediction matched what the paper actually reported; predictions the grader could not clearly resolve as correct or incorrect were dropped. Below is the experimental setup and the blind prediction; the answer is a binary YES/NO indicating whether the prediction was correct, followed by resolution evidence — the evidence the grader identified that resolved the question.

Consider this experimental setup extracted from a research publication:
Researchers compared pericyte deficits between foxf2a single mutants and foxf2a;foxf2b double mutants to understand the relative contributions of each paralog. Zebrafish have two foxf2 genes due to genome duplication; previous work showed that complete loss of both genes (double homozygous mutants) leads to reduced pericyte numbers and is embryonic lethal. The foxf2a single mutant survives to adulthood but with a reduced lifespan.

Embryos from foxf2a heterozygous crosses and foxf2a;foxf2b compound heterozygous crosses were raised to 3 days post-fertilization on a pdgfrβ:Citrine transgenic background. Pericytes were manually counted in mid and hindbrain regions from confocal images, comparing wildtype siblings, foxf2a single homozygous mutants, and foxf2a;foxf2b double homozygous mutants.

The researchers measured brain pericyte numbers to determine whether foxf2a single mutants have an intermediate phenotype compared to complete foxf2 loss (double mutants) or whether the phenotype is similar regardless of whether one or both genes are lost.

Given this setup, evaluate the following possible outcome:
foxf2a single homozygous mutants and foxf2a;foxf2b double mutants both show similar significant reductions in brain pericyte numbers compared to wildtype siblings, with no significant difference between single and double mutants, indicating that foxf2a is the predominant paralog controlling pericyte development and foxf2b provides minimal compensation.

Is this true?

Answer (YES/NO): NO